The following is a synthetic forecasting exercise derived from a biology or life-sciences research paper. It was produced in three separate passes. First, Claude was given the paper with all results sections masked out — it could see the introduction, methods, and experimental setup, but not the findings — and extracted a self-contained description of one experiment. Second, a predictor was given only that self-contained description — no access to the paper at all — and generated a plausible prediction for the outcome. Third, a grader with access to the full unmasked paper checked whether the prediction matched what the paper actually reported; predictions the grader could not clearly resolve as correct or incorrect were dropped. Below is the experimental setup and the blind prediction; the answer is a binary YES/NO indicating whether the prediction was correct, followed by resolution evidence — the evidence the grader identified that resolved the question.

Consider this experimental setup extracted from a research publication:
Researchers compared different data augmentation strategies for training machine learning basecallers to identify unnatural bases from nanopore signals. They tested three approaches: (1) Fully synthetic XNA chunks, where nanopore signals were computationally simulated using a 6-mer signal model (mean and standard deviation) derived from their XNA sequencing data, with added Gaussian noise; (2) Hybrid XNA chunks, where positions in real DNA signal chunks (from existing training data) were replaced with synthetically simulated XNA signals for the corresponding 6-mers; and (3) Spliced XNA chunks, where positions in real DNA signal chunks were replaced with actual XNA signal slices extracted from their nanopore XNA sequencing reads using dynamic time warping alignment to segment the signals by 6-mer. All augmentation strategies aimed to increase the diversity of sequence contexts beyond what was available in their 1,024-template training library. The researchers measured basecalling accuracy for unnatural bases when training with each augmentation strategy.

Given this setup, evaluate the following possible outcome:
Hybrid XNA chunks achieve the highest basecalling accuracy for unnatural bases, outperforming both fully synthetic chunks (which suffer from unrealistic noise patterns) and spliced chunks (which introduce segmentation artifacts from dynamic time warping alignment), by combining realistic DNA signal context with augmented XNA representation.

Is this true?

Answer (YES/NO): NO